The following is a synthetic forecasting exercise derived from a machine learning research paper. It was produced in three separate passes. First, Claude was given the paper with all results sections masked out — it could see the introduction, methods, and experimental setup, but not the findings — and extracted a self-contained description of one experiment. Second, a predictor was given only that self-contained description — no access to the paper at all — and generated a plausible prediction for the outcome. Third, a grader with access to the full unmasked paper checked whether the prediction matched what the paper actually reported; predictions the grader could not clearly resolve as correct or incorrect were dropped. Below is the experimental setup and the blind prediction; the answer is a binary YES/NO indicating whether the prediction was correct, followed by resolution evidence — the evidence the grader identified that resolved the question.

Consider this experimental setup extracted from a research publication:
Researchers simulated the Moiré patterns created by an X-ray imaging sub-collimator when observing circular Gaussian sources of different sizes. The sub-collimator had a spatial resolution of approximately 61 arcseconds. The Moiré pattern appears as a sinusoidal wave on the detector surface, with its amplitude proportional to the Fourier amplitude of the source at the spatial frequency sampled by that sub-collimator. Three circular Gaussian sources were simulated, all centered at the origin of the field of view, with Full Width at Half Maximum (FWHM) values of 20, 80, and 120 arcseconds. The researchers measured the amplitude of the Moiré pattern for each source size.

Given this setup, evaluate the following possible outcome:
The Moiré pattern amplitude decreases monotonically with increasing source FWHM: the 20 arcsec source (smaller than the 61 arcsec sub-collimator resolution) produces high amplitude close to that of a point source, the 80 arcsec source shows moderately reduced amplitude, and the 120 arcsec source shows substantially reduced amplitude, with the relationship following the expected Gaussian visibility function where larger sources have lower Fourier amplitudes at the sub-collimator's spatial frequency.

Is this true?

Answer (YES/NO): YES